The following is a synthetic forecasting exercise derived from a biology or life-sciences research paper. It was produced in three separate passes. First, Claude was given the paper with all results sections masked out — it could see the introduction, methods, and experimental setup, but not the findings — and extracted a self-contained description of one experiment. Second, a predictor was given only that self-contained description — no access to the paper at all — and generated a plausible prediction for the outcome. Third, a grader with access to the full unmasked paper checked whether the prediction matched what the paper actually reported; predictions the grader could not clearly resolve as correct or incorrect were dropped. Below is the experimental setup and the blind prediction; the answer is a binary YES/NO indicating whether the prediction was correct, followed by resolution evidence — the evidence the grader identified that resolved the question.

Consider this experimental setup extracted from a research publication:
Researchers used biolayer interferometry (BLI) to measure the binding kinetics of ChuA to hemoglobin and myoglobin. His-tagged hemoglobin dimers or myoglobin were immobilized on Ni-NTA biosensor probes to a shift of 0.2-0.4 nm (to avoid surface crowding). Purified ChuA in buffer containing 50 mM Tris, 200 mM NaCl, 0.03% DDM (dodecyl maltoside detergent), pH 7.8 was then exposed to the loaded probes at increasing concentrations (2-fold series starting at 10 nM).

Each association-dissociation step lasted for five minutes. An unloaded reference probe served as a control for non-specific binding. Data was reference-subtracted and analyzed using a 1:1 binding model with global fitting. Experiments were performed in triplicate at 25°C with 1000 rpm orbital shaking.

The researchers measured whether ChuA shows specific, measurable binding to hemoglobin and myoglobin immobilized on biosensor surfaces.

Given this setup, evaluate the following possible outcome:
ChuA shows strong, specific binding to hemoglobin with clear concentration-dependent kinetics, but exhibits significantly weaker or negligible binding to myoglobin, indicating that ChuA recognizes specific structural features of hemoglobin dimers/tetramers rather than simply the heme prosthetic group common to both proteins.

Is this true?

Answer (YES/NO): YES